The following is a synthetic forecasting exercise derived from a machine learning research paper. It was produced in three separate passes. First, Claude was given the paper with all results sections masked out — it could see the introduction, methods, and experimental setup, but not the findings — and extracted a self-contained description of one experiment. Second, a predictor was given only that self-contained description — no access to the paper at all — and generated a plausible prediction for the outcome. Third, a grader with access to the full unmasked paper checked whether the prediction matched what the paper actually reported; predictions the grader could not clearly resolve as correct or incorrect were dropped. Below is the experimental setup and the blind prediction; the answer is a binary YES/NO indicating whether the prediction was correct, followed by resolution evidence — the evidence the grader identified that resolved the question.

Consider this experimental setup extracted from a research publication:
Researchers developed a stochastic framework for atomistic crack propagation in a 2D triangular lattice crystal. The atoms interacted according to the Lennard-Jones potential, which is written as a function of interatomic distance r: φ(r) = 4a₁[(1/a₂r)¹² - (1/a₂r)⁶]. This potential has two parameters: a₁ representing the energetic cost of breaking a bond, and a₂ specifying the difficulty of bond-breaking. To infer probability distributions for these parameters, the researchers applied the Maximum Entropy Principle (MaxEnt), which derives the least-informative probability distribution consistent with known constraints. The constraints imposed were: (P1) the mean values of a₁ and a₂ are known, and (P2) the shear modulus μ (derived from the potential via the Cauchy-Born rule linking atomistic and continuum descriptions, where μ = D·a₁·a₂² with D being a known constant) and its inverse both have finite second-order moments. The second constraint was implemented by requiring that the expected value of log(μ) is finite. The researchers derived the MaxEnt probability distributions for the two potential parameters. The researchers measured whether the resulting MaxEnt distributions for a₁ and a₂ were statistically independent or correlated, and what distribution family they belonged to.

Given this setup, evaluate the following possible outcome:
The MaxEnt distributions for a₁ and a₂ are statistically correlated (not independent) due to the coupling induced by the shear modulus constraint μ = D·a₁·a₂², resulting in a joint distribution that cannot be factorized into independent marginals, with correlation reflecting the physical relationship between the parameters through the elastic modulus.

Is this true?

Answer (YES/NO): NO